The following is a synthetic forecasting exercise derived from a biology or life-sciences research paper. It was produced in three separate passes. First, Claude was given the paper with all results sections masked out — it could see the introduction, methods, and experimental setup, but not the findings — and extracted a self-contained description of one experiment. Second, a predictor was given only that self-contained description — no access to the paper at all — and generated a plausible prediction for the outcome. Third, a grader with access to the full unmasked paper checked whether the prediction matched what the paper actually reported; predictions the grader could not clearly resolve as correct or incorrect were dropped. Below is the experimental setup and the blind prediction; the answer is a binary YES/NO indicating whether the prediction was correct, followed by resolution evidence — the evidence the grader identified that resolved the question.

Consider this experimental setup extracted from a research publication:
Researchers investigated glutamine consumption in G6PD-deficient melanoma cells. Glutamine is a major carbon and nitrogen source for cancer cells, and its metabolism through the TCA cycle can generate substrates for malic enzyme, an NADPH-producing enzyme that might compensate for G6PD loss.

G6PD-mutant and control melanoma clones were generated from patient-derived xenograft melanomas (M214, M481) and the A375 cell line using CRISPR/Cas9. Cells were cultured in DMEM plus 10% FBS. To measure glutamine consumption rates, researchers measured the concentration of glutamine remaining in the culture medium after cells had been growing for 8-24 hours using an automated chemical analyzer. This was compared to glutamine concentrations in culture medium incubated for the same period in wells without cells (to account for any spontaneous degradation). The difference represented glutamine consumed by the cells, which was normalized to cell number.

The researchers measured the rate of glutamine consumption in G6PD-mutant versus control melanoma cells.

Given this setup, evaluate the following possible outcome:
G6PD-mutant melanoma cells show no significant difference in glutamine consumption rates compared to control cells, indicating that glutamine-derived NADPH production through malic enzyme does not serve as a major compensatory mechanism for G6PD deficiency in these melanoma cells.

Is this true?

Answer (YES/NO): NO